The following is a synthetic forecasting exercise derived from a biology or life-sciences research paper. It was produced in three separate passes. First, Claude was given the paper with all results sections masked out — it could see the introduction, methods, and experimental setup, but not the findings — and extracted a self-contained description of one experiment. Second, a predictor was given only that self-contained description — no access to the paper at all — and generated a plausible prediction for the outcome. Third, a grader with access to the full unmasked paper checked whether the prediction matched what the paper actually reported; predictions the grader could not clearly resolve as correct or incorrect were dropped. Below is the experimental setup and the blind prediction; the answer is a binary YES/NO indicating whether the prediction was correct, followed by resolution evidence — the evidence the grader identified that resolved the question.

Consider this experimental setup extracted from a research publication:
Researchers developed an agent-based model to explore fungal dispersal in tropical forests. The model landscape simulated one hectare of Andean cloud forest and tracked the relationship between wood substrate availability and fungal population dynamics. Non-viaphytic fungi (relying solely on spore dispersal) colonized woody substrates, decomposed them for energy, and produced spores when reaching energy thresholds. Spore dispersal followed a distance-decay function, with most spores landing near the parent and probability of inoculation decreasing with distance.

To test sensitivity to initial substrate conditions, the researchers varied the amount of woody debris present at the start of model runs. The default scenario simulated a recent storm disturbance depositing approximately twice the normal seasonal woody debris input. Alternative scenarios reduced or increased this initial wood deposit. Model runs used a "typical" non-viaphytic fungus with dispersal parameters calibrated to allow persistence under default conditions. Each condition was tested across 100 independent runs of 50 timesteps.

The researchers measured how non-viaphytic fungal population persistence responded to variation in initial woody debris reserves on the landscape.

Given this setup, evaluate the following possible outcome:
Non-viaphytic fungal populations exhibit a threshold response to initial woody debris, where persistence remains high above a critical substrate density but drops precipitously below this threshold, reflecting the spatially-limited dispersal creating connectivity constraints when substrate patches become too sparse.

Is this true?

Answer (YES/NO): NO